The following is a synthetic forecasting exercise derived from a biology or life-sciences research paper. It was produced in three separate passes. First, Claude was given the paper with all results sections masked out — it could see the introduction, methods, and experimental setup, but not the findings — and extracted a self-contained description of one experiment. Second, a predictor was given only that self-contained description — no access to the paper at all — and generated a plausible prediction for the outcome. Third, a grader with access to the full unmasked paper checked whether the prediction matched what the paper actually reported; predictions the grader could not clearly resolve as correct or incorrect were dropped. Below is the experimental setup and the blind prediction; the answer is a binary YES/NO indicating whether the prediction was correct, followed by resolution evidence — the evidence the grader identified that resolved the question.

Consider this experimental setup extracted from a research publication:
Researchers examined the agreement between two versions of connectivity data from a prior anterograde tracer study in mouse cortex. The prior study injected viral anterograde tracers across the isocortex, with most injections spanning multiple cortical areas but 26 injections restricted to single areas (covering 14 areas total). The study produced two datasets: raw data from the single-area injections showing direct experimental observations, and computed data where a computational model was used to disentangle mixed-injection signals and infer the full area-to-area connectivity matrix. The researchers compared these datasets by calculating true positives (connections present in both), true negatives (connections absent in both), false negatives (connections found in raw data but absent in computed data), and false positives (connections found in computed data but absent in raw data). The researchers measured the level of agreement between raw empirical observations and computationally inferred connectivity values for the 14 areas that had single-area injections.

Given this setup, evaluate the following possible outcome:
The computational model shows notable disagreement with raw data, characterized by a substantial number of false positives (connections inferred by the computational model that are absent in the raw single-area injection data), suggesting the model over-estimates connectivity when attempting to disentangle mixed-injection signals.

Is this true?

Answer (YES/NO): NO